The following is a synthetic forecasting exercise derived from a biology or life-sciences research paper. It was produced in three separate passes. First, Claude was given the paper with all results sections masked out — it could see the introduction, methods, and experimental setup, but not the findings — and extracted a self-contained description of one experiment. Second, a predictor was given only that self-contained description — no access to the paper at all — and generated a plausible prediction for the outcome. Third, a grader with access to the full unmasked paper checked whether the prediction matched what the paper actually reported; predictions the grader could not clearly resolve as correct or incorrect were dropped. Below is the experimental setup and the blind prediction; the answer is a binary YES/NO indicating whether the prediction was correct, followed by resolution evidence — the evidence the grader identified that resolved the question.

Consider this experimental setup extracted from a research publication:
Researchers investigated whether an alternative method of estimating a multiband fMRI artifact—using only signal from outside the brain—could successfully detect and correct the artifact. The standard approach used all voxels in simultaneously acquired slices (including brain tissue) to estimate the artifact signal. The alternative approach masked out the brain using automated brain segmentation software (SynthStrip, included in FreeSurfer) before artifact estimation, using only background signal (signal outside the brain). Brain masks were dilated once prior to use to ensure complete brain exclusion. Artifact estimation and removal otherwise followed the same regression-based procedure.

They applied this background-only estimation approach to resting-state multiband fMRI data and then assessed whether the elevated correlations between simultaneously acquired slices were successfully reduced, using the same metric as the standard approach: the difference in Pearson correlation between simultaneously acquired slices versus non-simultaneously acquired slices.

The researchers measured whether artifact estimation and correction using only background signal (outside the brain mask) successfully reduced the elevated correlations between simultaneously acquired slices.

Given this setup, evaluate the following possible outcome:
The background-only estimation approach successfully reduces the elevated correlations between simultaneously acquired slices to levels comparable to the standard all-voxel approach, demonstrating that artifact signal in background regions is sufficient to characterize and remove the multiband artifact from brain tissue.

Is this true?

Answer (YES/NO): NO